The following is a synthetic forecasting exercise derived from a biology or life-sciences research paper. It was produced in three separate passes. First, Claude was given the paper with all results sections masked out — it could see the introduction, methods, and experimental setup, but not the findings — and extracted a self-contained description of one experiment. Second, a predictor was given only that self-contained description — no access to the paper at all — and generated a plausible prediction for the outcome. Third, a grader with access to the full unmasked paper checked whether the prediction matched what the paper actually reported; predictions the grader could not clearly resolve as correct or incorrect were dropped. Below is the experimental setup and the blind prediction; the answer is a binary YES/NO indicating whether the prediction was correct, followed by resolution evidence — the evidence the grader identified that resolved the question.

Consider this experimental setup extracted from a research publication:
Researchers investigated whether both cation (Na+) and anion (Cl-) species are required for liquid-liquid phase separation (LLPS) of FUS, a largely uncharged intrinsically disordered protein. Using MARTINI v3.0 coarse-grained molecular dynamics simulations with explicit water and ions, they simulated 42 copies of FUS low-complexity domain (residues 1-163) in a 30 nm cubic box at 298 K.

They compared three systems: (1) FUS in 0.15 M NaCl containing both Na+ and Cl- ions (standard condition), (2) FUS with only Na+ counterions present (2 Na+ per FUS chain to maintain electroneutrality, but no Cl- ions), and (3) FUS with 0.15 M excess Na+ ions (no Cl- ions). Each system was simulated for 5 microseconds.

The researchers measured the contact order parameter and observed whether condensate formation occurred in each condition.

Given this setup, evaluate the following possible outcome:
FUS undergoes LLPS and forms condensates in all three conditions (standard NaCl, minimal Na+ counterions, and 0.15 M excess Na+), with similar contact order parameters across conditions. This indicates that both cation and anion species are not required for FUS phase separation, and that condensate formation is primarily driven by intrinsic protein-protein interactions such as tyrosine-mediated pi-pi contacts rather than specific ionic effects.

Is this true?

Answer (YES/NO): NO